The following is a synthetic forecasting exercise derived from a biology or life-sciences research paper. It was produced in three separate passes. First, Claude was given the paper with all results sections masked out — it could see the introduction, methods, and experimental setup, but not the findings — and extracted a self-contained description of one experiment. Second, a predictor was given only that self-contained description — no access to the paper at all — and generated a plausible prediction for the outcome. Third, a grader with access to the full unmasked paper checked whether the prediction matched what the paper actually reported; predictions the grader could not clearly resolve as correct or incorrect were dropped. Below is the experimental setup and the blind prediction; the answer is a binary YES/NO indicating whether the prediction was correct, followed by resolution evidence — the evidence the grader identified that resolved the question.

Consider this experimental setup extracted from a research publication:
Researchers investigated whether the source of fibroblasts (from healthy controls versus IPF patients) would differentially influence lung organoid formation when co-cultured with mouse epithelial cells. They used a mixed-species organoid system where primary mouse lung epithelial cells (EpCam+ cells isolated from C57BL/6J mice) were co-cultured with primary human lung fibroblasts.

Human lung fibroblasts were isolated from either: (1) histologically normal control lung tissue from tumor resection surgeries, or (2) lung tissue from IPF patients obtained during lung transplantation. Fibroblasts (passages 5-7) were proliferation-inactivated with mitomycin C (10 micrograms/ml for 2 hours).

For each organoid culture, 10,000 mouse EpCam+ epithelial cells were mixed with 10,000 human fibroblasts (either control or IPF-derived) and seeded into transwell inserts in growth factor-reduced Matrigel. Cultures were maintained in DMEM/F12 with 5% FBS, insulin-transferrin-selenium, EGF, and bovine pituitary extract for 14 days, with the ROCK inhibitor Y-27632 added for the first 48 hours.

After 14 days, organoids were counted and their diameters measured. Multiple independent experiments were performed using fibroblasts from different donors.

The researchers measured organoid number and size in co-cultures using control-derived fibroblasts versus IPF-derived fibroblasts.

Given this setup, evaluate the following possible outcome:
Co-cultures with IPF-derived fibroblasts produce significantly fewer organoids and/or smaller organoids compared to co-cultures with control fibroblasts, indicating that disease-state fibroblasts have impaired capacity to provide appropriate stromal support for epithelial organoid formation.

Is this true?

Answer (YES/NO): NO